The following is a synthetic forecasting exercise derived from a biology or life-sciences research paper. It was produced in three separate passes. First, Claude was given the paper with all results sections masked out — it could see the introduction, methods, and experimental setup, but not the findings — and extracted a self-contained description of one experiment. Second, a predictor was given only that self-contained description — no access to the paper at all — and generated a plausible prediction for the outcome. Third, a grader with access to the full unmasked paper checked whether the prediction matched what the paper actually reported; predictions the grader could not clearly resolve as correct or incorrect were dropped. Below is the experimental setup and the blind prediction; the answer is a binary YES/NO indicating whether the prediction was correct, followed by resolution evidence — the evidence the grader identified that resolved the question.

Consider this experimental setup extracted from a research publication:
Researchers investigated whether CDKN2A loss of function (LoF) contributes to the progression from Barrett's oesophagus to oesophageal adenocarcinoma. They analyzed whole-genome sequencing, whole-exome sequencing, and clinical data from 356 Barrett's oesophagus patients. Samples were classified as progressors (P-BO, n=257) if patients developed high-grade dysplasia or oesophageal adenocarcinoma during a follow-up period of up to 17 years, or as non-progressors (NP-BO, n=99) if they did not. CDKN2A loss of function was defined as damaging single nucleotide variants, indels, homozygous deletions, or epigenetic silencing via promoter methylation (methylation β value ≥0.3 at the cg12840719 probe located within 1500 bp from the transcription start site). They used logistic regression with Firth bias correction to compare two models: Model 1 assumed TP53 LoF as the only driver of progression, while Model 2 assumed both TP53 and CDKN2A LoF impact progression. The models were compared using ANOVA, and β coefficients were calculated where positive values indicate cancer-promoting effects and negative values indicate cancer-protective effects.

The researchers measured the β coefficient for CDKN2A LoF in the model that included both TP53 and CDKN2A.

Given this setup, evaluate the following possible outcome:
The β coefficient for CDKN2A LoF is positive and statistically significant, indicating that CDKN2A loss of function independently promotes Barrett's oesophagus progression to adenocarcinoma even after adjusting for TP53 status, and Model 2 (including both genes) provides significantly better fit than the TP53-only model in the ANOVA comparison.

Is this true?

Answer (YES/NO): NO